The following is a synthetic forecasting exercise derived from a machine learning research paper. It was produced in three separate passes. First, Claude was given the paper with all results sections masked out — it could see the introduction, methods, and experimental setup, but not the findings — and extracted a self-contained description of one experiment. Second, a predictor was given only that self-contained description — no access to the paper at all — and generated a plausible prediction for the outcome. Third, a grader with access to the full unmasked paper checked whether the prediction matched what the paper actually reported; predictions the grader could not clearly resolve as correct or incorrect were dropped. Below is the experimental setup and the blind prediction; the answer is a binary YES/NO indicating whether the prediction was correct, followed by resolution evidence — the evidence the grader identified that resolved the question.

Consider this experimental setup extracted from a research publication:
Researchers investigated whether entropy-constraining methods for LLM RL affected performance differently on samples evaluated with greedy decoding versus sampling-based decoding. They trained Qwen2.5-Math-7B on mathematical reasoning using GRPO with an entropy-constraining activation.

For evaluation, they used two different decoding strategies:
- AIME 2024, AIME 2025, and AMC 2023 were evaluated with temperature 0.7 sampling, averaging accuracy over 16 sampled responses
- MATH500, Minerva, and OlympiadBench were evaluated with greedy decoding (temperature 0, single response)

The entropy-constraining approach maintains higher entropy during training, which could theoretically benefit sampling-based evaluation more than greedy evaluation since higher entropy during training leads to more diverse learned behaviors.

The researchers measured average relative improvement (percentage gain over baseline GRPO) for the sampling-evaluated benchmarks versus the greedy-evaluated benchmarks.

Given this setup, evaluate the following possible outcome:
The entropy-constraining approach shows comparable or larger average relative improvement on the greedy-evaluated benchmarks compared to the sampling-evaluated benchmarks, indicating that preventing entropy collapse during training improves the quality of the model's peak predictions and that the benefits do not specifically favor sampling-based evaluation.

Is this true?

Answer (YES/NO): NO